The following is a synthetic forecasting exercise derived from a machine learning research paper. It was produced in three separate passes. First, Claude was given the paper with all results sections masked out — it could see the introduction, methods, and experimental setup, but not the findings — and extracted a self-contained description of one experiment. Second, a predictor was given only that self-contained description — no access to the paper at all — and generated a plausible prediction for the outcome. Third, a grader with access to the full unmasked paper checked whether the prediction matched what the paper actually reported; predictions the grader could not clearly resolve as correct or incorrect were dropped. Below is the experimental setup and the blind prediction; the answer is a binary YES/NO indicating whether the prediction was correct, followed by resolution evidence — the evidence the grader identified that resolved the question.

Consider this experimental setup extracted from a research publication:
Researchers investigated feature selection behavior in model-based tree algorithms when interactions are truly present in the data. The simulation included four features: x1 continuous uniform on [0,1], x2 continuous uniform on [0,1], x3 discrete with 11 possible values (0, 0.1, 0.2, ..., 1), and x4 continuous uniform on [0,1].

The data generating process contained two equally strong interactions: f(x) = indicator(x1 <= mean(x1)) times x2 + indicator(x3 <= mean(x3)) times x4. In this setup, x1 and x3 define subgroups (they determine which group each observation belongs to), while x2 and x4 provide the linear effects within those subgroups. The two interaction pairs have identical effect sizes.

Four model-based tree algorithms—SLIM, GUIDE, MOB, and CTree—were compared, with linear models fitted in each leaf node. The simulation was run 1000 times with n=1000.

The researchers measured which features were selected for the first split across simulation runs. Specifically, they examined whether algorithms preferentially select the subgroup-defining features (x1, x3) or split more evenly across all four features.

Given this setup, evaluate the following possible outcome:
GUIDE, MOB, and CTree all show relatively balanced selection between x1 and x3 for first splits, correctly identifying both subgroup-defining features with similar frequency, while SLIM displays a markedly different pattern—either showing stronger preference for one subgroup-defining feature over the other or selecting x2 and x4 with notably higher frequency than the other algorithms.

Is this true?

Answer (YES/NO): NO